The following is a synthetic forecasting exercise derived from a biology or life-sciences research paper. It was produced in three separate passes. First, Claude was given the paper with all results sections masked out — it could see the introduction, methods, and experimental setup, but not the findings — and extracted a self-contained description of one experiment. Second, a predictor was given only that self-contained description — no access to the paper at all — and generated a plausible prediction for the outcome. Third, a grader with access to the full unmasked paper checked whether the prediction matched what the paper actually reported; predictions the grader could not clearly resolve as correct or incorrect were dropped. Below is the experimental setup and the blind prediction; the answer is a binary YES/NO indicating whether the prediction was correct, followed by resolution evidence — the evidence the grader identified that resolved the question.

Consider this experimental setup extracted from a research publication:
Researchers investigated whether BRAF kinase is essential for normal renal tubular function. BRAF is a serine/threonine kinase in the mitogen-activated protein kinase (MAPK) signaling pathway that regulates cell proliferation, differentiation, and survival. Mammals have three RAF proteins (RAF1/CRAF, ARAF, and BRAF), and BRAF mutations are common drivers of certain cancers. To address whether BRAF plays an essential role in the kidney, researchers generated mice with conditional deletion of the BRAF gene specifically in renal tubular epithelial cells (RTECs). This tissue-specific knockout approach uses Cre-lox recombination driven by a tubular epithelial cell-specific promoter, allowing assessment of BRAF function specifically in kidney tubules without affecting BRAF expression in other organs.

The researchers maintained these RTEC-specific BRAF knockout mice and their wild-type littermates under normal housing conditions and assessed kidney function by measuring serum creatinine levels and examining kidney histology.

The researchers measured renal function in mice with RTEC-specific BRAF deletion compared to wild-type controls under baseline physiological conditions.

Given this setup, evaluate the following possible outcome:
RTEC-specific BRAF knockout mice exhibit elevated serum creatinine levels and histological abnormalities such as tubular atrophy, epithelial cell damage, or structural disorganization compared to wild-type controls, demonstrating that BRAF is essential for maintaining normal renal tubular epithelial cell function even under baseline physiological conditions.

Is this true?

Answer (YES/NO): NO